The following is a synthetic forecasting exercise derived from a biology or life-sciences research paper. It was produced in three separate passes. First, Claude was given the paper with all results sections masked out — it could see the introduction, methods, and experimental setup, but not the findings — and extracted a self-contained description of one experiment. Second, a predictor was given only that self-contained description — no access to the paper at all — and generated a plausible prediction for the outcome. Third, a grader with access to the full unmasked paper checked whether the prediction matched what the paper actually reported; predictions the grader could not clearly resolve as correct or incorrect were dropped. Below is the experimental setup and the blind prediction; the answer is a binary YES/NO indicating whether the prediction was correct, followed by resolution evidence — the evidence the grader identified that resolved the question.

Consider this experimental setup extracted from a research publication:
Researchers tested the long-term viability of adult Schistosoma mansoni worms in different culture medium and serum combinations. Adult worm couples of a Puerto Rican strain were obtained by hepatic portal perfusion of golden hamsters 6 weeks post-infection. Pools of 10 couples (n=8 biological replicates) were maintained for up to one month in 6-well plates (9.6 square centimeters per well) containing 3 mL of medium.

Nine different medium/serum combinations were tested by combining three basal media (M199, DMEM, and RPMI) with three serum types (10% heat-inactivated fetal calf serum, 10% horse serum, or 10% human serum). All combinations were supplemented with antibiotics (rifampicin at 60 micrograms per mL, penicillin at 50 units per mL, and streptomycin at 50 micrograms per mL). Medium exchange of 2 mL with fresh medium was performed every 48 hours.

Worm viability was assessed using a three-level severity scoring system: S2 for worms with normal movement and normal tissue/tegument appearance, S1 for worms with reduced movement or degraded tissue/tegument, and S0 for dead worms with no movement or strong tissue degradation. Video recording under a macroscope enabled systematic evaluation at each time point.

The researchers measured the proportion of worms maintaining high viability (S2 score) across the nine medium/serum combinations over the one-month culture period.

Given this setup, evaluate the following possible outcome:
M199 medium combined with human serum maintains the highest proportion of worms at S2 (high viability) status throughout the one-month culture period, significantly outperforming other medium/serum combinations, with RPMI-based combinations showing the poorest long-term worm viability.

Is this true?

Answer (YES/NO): NO